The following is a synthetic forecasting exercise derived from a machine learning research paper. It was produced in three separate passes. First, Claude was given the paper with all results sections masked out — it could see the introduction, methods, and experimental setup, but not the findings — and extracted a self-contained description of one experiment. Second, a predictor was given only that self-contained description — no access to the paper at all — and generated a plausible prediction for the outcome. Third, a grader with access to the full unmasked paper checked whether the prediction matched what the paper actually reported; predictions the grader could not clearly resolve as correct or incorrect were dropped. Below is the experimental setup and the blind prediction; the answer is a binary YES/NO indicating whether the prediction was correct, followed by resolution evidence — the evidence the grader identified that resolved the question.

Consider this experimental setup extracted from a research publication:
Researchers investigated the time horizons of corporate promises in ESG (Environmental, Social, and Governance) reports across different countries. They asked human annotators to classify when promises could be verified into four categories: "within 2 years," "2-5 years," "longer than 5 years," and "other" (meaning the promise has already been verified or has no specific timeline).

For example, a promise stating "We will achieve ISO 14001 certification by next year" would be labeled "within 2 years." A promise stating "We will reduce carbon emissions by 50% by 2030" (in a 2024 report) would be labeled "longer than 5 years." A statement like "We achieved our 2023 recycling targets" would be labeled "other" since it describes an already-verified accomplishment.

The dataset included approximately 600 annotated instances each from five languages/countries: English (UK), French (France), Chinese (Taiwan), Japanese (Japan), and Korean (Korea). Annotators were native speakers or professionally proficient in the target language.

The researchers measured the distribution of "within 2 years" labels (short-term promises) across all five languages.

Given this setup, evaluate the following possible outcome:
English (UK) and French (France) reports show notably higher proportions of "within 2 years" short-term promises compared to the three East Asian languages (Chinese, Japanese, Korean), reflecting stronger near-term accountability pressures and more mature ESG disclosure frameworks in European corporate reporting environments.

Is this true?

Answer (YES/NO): NO